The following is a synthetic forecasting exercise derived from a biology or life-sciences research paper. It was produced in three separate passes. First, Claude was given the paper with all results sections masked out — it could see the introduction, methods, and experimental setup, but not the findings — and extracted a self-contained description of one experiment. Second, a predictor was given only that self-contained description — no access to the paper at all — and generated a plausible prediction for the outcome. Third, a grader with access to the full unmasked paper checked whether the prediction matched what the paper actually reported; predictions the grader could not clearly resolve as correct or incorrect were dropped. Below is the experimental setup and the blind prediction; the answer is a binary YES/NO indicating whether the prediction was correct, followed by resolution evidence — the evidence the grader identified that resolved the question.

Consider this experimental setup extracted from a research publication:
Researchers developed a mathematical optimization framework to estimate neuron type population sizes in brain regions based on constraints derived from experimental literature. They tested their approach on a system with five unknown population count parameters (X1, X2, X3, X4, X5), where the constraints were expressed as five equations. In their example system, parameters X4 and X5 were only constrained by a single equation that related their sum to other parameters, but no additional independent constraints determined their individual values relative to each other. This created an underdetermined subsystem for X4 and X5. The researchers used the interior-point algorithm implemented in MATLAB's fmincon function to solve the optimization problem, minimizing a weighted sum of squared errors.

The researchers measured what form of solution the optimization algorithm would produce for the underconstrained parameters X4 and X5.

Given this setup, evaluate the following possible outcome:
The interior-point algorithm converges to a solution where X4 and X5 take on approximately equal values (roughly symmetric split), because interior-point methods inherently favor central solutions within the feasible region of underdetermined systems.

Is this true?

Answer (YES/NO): NO